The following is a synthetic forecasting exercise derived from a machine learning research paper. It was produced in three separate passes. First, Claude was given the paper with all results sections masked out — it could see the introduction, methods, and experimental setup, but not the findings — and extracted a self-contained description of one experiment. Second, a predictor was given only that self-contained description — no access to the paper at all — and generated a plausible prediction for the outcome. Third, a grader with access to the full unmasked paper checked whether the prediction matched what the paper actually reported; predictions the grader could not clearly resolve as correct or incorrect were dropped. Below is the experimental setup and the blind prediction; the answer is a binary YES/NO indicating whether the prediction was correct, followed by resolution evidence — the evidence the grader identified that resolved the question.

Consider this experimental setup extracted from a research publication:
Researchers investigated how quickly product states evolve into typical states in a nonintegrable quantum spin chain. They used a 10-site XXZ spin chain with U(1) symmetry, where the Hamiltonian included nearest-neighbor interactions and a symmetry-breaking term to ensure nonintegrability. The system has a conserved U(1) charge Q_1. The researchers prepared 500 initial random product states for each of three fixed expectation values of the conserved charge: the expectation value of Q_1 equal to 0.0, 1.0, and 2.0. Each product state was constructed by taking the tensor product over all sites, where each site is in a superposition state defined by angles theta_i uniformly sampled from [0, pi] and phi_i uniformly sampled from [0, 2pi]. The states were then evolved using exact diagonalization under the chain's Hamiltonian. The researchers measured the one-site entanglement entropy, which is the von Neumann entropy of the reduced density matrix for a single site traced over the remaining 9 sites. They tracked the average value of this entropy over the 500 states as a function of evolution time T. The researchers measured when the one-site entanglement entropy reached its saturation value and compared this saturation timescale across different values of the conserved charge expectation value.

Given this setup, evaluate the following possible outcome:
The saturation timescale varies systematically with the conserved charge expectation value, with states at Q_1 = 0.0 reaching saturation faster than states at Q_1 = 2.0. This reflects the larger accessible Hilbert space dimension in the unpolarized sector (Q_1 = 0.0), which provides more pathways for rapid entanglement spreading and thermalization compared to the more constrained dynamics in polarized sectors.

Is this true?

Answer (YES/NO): NO